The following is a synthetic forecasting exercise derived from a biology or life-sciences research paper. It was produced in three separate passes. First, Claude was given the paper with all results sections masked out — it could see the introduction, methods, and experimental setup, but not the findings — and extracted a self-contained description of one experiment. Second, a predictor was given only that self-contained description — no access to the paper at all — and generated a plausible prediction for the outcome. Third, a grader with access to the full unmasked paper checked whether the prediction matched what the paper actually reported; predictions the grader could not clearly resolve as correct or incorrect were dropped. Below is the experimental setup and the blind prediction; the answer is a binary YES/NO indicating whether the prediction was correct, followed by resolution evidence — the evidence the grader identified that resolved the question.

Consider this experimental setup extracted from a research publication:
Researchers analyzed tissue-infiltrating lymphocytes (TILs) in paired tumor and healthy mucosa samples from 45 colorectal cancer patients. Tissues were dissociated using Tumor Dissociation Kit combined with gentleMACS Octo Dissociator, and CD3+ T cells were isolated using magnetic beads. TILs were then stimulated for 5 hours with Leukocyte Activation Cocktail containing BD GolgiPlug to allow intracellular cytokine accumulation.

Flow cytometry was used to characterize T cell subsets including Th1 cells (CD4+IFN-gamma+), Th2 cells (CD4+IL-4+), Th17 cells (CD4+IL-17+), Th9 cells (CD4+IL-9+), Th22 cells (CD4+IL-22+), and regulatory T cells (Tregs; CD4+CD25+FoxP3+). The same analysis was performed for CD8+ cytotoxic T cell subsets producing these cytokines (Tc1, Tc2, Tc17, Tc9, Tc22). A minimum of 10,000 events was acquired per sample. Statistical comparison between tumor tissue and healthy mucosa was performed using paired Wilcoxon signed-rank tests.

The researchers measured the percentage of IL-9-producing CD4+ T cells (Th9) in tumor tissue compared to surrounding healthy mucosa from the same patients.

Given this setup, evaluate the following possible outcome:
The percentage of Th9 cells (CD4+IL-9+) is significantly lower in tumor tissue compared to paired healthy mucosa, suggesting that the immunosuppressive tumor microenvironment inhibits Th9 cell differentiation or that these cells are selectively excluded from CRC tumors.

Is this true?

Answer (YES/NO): NO